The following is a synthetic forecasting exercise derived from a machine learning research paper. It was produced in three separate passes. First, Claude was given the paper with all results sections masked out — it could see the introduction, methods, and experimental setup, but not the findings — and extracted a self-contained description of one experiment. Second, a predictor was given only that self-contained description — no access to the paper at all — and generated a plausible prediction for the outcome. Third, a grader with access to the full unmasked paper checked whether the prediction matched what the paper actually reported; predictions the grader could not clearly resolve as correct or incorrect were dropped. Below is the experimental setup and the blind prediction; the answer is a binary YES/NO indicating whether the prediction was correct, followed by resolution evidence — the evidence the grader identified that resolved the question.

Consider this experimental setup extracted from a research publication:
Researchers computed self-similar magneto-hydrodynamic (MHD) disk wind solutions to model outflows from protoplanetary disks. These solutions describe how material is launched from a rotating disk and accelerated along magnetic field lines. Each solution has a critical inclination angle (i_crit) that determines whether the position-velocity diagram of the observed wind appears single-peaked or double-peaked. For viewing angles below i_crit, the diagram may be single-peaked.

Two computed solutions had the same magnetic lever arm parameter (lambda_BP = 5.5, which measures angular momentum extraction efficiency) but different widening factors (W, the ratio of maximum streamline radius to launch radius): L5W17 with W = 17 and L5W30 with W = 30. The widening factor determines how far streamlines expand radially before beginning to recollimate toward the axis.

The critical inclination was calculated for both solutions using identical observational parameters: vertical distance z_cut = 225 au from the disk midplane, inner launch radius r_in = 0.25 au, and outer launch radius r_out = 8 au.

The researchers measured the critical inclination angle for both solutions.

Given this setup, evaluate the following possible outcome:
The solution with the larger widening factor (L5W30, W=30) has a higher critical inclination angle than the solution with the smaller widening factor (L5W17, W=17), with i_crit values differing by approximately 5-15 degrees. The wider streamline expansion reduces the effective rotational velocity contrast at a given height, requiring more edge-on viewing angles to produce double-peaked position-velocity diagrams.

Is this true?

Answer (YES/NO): NO